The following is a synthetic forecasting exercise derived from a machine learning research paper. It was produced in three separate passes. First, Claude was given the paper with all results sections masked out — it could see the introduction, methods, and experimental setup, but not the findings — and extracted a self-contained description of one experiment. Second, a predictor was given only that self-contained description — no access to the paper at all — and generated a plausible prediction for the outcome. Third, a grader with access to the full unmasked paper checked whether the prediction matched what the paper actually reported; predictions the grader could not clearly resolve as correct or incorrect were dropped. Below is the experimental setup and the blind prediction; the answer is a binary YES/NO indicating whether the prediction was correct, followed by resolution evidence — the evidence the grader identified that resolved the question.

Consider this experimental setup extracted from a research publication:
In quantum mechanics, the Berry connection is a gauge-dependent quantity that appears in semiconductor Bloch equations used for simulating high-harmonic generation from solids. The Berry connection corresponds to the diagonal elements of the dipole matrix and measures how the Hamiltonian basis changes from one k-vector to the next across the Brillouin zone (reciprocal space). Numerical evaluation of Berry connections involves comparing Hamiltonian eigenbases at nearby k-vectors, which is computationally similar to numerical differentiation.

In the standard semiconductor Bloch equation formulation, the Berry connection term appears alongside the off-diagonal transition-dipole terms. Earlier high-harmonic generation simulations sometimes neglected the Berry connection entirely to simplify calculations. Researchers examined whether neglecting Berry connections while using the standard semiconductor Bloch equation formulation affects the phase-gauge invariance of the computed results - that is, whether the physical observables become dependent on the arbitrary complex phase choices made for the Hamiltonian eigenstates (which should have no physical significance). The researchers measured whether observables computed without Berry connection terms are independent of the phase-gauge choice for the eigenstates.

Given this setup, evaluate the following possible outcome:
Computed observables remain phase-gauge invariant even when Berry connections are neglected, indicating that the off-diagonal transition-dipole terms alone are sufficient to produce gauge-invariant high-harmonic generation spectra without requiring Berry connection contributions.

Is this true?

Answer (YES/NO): NO